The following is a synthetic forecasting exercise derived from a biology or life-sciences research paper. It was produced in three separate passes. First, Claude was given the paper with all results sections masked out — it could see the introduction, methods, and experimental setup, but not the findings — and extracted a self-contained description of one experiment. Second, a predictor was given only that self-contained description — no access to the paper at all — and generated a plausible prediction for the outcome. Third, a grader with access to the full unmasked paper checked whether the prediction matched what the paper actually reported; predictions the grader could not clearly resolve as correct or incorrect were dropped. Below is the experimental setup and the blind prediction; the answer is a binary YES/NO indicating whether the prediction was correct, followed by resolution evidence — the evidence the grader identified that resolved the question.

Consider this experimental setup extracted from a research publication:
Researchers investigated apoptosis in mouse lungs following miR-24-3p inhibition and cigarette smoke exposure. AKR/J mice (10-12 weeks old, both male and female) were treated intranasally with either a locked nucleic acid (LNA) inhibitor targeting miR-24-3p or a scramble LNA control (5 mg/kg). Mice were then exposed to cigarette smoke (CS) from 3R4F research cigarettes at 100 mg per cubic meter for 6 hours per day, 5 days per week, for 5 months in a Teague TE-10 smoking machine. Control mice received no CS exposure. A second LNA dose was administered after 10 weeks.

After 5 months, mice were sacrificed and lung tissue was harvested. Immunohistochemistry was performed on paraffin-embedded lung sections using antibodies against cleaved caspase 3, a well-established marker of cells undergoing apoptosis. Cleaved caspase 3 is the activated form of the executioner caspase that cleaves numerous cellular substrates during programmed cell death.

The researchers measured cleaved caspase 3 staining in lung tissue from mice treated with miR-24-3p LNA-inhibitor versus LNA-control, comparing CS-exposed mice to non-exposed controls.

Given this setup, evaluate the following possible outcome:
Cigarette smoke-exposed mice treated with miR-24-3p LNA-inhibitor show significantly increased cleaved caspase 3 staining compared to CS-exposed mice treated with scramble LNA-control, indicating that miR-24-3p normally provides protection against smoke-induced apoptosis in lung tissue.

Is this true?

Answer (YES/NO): YES